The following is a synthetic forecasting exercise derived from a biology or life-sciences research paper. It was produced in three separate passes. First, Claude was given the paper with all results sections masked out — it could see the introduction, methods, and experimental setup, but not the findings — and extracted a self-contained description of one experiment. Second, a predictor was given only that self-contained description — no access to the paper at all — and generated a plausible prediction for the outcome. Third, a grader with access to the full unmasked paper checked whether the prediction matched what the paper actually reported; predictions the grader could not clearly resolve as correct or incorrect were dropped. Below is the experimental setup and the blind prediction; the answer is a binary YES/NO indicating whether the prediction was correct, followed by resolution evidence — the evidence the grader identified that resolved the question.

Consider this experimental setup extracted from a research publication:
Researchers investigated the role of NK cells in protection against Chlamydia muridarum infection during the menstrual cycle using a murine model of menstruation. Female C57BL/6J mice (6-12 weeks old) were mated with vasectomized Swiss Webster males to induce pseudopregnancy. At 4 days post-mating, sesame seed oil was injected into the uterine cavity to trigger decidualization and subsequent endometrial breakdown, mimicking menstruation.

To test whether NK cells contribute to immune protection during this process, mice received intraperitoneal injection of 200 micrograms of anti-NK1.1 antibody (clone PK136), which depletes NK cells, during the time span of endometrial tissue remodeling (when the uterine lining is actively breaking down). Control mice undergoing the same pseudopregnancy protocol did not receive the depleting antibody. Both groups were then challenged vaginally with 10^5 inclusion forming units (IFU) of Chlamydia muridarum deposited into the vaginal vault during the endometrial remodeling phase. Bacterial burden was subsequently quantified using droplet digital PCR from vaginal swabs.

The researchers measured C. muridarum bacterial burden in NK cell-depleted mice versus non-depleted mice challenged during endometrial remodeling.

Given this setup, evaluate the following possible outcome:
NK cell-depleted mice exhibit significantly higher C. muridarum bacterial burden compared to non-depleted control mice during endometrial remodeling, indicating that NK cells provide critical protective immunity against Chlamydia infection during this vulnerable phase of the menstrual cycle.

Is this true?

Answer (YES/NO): YES